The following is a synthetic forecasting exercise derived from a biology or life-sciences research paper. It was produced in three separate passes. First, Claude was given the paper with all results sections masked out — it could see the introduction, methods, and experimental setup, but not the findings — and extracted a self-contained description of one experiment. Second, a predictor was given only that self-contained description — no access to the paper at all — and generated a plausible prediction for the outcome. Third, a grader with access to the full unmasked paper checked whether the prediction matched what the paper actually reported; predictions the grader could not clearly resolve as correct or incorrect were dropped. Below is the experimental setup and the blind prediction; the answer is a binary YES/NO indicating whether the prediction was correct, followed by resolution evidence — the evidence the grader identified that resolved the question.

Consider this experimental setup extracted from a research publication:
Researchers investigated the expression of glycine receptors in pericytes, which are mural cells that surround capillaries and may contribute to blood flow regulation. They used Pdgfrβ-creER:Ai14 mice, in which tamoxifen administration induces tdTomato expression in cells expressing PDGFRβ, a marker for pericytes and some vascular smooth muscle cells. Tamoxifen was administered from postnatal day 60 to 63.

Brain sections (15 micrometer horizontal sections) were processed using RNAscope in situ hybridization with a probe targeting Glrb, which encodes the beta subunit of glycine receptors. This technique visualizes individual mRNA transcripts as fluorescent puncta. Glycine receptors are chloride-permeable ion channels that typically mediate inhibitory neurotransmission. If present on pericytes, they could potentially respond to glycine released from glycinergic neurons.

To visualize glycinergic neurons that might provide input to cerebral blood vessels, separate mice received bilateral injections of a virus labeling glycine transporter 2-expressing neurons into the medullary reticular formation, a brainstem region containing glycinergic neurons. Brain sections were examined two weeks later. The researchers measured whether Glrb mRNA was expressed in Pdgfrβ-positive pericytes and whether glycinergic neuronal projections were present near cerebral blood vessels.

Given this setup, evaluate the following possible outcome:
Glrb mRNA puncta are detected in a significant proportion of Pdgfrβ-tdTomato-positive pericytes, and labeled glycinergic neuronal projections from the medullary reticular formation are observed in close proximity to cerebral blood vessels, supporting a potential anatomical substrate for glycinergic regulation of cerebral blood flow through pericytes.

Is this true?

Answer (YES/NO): NO